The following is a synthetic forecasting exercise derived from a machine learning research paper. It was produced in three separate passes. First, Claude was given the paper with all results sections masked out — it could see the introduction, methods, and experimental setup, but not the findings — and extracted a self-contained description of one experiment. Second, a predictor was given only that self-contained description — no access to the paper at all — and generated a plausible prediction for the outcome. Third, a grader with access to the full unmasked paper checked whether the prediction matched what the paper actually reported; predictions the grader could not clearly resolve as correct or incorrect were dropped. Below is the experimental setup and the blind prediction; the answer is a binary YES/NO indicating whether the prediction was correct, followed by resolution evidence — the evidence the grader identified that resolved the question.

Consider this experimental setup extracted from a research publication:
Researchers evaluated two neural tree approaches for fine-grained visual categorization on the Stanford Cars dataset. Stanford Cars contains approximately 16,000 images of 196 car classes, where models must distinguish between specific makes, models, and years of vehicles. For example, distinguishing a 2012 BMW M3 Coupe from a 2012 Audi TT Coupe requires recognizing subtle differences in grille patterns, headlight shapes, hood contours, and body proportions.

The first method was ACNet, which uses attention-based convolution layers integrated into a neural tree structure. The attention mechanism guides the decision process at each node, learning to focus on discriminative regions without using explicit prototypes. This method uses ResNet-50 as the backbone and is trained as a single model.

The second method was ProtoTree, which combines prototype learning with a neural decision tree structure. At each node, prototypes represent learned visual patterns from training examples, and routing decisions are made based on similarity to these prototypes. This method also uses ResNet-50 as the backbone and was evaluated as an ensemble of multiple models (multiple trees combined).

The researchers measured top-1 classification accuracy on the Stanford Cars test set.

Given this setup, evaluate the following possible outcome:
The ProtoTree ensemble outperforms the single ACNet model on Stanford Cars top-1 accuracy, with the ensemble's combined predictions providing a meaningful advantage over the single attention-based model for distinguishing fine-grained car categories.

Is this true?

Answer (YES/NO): NO